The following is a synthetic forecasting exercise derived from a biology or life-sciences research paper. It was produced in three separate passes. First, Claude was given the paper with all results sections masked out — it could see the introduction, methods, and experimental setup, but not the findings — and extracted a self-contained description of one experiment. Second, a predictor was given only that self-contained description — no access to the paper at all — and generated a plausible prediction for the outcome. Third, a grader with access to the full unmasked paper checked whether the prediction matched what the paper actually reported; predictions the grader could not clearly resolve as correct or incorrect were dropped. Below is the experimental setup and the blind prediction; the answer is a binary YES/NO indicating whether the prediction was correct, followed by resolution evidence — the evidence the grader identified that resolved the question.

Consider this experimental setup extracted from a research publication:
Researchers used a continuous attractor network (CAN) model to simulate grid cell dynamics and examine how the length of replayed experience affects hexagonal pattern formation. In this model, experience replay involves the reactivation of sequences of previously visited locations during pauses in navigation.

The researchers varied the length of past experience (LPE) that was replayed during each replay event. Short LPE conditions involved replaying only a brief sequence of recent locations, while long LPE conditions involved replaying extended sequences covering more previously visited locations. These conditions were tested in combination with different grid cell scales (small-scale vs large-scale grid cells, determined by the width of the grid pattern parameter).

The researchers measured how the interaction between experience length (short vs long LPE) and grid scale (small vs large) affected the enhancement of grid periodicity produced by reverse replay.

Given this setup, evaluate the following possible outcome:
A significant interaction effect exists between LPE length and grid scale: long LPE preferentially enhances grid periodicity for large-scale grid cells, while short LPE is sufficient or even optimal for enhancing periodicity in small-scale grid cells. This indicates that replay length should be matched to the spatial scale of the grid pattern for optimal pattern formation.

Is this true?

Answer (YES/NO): NO